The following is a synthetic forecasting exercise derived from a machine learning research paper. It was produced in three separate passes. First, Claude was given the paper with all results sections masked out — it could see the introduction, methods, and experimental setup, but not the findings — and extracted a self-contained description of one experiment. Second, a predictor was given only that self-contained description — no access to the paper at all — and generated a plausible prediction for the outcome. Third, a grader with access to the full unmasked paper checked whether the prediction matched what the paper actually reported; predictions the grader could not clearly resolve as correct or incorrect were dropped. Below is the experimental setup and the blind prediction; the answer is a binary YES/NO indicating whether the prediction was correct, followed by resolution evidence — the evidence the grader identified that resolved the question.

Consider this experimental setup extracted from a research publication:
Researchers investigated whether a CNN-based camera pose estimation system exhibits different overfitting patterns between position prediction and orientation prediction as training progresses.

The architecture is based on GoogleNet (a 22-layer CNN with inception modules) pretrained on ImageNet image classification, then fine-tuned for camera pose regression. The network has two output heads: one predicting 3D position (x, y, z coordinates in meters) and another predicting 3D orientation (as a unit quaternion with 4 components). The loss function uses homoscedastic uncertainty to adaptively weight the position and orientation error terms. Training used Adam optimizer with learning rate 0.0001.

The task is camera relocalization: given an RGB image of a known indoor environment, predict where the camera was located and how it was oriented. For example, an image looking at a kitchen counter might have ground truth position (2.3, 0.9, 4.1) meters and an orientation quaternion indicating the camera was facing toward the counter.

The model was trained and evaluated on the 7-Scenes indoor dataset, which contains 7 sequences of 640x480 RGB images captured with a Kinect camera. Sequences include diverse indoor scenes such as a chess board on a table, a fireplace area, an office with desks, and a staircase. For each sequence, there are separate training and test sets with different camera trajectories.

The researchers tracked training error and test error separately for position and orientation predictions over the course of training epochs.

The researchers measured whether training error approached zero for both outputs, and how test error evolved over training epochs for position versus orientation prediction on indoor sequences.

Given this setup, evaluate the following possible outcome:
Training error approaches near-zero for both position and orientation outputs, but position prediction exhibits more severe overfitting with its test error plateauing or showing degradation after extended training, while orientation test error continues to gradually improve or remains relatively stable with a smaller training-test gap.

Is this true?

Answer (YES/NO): NO